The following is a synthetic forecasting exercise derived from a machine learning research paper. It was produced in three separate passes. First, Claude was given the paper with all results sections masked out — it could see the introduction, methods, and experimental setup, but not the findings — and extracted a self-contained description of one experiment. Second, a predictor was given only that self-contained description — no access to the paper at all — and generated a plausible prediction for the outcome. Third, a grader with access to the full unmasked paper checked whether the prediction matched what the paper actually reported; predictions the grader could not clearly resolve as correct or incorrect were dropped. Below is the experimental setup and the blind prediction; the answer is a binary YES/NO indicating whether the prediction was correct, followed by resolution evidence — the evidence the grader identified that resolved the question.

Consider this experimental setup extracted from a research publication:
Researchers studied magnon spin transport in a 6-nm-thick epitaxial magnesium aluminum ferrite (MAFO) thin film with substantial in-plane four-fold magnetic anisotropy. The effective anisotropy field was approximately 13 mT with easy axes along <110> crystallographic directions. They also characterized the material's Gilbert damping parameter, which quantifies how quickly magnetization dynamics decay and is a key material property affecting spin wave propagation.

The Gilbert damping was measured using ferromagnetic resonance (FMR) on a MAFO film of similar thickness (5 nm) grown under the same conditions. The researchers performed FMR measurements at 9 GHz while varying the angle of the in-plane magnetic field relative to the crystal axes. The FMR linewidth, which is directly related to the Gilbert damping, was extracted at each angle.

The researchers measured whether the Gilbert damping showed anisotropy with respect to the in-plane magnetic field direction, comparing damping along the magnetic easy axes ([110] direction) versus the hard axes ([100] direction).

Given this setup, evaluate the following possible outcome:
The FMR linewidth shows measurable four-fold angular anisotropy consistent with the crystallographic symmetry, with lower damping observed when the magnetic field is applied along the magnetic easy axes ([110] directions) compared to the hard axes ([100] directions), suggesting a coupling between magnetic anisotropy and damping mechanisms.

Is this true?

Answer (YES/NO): NO